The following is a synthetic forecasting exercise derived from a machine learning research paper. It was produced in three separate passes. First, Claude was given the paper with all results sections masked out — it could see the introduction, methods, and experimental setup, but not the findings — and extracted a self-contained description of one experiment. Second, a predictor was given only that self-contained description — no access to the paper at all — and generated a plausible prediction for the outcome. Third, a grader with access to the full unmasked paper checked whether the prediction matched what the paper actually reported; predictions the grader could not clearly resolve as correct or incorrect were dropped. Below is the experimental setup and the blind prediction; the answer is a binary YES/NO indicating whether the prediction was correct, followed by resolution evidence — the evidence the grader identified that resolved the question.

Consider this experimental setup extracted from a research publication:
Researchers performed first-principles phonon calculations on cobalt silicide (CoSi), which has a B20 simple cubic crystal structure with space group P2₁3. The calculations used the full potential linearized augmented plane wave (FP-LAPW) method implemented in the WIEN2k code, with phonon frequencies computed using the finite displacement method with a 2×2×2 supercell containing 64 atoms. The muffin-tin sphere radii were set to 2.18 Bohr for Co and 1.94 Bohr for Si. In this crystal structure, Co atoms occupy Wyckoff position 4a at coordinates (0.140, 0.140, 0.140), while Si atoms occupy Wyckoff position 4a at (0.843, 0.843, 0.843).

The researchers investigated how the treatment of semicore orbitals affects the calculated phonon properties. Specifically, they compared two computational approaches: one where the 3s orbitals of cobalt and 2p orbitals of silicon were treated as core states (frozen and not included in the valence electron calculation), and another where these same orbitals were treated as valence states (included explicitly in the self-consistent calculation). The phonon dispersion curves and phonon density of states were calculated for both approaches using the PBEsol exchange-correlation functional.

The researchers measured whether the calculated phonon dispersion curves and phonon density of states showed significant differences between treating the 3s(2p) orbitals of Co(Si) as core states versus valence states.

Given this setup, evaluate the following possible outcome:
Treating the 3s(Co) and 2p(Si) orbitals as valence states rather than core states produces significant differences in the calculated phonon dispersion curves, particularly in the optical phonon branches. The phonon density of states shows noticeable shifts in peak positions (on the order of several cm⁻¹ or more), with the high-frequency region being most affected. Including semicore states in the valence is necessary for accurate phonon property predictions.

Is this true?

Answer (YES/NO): NO